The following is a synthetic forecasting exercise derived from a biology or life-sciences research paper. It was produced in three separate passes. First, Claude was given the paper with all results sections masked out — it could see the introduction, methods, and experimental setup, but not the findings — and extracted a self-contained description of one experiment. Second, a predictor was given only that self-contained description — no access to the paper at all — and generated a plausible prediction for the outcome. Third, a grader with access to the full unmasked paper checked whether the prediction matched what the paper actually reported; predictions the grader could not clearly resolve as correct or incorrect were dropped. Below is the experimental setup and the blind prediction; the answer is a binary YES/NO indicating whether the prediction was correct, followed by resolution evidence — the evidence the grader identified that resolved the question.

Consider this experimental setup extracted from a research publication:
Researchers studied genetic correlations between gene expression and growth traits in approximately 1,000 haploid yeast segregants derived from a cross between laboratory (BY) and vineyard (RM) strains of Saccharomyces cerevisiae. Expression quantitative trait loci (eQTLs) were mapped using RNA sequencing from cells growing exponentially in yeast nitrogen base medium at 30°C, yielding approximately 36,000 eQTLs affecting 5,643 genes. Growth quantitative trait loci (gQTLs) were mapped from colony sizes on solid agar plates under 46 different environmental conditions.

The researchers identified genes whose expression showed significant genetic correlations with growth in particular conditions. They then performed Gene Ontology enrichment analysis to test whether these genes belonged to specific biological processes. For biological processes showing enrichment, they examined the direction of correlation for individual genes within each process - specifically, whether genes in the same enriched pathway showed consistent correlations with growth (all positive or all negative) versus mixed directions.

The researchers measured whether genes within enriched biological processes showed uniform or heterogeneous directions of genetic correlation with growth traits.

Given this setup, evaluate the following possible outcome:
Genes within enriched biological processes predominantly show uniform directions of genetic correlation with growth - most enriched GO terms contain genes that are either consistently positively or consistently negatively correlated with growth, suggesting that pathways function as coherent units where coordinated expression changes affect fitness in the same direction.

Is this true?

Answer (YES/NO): YES